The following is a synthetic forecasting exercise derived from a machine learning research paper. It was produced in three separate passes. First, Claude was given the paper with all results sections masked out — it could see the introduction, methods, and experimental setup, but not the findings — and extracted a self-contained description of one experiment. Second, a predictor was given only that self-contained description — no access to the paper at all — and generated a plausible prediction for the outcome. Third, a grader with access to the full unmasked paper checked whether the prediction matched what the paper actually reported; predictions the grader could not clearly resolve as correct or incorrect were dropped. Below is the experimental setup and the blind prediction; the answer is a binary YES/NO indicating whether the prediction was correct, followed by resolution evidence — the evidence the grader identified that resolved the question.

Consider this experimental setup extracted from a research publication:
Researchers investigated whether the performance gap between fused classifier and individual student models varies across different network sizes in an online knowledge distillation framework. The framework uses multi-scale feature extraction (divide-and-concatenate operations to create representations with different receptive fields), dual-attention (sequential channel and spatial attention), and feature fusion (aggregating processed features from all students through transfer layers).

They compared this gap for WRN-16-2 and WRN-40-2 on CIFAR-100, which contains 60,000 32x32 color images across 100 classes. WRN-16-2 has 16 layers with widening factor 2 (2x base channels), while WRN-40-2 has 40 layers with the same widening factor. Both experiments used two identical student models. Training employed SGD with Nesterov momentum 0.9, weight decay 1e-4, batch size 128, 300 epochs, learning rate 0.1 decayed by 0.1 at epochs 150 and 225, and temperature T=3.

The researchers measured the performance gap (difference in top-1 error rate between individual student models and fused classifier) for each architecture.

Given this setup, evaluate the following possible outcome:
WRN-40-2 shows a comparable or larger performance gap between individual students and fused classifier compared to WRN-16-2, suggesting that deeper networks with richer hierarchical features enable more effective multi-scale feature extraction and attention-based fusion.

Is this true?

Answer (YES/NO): NO